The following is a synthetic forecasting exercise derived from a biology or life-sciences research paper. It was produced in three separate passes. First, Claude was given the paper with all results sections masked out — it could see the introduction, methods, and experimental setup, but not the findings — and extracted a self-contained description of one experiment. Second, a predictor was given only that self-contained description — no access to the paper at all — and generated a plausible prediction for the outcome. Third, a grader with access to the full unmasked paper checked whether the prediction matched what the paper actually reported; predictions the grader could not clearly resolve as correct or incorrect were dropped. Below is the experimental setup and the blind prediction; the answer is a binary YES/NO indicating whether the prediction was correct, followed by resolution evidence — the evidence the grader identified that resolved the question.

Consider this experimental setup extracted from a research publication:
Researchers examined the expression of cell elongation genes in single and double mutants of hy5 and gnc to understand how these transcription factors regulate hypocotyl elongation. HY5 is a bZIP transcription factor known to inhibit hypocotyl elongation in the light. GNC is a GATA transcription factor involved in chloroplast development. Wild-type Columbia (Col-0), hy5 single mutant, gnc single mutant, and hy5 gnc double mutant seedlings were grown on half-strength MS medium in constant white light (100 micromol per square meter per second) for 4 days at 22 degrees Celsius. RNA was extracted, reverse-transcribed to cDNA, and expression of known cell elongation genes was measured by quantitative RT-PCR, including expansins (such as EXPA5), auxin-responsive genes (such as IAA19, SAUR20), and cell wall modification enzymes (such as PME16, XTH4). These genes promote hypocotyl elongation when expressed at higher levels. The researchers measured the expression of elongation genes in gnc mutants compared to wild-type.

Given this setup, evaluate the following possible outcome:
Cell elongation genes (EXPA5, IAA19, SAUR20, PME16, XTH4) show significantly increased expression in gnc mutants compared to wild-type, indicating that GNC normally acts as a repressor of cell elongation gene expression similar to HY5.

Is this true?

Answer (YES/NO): NO